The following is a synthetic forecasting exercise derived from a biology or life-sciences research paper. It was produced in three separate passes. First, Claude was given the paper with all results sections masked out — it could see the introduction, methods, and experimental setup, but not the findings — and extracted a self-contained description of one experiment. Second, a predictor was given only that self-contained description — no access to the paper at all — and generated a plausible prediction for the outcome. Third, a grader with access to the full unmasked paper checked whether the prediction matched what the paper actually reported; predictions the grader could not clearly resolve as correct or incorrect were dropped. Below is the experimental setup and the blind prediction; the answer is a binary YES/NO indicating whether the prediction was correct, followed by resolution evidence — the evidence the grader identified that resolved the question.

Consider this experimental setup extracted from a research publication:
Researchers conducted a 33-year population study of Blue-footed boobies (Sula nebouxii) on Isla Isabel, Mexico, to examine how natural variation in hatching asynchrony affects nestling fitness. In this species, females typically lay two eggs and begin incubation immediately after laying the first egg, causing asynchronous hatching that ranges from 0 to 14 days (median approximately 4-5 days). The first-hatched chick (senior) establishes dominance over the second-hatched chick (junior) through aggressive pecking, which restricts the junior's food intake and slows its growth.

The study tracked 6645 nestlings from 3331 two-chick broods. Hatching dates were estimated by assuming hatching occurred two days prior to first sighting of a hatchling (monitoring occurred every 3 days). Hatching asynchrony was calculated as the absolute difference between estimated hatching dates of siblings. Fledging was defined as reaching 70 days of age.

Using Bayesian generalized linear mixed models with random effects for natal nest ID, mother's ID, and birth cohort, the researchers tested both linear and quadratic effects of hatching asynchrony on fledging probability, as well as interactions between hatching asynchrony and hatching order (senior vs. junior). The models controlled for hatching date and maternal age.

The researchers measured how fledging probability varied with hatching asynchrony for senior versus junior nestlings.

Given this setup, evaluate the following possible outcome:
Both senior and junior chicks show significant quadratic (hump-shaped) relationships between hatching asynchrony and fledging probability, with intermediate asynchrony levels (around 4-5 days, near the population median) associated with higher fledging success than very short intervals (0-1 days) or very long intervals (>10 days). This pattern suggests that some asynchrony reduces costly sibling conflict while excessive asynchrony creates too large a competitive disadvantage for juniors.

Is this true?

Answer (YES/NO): NO